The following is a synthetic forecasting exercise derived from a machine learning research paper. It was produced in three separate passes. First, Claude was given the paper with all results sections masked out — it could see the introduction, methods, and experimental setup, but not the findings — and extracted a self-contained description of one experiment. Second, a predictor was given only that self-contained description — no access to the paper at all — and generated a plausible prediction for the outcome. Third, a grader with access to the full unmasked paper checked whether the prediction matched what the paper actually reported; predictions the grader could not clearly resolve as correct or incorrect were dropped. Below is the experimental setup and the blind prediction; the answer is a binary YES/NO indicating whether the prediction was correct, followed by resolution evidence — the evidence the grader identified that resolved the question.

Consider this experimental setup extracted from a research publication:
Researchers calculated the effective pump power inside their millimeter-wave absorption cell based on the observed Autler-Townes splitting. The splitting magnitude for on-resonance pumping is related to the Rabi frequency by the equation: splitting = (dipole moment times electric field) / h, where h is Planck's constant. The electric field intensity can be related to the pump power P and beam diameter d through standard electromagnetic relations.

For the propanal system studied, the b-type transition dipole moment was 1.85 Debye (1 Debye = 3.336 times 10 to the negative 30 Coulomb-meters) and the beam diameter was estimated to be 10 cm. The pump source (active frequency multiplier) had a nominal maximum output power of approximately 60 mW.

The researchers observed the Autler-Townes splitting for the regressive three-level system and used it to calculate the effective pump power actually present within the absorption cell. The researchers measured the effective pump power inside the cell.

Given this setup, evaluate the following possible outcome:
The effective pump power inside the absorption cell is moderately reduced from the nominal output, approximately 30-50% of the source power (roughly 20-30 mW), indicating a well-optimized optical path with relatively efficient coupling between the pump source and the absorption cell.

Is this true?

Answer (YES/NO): NO